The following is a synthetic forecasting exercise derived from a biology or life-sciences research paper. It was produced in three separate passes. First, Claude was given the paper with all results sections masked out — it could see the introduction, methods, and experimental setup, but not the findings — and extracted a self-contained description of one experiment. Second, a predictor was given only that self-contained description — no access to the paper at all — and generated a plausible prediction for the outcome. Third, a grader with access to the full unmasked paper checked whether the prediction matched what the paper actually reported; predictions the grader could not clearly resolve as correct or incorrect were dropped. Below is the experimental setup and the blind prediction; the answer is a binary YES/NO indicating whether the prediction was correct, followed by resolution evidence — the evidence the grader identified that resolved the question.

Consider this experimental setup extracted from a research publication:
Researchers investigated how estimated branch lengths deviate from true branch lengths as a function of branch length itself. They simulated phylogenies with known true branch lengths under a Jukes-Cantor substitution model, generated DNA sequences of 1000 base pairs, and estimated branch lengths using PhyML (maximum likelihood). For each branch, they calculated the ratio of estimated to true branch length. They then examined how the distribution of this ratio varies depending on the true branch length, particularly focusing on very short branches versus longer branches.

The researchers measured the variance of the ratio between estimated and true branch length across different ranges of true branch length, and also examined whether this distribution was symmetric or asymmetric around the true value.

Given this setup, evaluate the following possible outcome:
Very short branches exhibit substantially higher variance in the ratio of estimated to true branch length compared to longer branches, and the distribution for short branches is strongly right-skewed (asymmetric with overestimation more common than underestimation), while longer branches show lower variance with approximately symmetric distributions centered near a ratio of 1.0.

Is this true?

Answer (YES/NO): NO